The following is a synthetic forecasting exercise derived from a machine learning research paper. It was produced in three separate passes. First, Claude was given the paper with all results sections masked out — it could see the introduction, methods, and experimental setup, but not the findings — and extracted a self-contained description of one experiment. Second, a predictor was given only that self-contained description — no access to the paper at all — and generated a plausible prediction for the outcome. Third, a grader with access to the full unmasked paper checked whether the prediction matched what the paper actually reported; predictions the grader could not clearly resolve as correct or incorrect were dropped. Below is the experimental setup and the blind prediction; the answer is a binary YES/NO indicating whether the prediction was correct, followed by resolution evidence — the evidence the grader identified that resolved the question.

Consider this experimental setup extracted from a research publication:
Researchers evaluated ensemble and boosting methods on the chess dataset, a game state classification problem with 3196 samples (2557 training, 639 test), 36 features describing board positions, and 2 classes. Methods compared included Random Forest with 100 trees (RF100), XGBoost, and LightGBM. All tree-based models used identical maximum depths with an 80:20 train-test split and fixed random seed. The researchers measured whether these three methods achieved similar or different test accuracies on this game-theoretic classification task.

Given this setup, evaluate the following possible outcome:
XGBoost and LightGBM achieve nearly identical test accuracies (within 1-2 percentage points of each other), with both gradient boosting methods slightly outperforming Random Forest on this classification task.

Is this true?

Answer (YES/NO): NO